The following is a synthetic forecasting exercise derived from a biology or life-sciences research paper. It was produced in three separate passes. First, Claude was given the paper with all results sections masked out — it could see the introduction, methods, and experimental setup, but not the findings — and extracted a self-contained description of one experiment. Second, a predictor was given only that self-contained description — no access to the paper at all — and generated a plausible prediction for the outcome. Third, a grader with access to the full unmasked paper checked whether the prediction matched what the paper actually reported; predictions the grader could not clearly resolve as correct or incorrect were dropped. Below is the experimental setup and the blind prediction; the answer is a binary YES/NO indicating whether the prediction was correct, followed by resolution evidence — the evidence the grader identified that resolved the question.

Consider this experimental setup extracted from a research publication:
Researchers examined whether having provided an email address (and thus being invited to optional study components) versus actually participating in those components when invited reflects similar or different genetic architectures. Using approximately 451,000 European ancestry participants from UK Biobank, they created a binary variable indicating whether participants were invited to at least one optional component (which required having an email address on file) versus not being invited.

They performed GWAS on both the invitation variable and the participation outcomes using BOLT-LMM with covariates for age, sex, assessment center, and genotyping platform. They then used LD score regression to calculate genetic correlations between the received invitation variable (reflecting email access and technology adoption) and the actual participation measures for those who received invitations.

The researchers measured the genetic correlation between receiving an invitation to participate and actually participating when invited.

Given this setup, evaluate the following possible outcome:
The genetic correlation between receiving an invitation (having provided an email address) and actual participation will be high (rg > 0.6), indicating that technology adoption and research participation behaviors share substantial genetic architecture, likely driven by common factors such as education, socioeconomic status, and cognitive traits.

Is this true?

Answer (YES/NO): NO